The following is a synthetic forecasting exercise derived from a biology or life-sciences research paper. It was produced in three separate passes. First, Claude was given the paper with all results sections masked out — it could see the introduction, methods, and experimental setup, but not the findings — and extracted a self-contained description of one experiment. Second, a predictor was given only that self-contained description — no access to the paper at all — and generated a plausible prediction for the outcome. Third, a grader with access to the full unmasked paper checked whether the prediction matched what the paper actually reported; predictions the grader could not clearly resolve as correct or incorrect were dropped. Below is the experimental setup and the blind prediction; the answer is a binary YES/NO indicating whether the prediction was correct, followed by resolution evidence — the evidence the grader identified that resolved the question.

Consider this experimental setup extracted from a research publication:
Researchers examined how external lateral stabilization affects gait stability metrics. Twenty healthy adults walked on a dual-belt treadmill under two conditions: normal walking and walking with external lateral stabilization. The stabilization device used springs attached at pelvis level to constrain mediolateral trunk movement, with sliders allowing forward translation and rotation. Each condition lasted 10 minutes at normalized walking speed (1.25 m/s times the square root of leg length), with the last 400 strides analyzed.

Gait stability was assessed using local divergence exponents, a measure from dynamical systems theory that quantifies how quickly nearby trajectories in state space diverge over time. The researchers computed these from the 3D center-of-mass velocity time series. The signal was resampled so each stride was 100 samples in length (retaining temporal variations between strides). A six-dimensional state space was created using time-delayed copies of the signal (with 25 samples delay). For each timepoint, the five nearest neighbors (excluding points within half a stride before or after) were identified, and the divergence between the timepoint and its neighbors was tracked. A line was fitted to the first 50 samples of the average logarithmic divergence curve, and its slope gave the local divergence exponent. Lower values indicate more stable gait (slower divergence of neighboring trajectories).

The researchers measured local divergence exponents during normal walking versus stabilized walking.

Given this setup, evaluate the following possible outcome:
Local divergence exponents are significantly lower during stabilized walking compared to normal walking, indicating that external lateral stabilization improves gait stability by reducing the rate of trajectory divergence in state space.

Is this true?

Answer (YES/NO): YES